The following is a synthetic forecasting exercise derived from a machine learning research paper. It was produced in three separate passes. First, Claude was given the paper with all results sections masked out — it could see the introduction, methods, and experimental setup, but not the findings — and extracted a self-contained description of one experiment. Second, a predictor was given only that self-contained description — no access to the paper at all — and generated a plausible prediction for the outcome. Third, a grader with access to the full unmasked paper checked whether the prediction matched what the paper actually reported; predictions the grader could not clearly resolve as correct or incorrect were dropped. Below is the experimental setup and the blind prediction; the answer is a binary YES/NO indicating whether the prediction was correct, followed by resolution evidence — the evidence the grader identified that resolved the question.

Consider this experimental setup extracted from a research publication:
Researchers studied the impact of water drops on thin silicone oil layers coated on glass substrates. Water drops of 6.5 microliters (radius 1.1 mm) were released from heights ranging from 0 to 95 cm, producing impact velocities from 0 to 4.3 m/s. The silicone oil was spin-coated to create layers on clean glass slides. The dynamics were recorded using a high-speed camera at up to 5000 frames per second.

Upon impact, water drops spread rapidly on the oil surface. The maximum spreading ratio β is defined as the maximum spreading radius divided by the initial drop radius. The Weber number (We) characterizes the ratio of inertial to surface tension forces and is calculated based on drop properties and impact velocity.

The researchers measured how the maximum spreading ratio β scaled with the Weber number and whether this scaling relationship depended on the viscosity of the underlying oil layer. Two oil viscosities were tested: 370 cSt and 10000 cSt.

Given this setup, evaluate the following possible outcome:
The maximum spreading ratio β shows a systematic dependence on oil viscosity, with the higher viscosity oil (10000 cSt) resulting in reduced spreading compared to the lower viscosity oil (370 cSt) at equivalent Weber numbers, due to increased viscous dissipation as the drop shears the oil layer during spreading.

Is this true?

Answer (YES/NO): NO